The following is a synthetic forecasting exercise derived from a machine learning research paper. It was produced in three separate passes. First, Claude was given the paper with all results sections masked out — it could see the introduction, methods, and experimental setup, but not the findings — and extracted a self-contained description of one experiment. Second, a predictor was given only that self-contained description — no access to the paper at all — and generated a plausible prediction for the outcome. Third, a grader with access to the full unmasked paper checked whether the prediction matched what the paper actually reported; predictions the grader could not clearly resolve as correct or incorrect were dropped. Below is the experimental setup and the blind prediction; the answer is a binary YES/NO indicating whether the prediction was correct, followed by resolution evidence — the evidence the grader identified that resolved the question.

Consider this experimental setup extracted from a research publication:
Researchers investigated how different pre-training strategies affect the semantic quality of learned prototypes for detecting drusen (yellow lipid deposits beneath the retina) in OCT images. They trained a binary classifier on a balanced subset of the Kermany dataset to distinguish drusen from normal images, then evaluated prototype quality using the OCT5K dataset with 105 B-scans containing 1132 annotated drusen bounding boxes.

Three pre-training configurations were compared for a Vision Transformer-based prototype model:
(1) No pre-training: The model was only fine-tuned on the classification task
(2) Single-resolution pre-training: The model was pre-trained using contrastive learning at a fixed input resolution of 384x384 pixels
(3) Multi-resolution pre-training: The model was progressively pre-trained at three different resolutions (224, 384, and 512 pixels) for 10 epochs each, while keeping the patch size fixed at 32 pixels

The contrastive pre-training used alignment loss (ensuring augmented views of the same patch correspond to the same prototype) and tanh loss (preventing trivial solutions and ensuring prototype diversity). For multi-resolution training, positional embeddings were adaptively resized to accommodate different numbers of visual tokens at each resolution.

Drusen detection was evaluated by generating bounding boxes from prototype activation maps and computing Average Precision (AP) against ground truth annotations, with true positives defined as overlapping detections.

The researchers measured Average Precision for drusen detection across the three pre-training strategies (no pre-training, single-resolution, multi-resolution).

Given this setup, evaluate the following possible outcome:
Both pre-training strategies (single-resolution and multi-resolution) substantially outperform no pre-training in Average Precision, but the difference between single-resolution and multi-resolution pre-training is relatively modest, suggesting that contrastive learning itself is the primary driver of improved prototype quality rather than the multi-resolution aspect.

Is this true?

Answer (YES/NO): NO